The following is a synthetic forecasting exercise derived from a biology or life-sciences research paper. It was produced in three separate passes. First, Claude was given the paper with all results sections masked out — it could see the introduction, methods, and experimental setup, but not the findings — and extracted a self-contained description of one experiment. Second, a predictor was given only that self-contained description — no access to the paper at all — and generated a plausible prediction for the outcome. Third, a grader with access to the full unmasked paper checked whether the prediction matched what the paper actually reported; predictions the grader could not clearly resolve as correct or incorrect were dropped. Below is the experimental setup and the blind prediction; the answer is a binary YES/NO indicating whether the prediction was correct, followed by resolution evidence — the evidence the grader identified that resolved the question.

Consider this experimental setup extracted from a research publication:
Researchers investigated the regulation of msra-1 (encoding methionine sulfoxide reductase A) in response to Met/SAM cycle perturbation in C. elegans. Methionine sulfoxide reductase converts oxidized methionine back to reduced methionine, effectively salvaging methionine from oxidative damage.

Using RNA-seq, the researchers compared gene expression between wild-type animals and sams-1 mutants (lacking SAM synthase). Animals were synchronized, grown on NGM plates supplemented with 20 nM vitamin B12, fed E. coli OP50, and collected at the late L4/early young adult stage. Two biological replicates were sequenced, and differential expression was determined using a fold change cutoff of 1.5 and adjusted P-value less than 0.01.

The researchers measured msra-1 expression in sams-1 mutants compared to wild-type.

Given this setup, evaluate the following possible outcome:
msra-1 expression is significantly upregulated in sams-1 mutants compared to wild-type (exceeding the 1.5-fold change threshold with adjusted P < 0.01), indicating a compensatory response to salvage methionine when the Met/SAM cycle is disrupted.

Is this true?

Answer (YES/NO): YES